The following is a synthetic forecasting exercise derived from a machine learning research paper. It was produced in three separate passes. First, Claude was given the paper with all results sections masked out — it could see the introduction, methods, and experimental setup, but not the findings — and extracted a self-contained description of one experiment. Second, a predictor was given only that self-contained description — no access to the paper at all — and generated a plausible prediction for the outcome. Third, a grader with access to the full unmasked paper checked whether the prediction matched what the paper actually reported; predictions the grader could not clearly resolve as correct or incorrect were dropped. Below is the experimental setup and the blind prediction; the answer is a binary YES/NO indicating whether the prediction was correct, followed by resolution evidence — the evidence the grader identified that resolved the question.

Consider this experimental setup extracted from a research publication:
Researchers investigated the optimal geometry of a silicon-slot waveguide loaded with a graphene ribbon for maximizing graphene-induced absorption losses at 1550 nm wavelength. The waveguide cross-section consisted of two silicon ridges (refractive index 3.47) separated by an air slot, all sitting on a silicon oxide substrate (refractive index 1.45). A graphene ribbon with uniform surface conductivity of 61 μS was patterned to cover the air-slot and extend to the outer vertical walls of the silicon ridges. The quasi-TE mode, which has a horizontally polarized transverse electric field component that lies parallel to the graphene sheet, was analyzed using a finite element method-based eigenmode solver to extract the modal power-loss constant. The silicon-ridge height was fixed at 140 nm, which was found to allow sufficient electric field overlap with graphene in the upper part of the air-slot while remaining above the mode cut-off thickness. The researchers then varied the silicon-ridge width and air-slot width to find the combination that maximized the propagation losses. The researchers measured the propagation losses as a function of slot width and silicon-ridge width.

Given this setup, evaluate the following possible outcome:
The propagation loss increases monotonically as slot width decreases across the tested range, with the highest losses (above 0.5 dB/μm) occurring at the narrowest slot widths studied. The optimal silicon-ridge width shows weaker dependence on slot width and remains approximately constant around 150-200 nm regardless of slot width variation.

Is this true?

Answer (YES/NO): NO